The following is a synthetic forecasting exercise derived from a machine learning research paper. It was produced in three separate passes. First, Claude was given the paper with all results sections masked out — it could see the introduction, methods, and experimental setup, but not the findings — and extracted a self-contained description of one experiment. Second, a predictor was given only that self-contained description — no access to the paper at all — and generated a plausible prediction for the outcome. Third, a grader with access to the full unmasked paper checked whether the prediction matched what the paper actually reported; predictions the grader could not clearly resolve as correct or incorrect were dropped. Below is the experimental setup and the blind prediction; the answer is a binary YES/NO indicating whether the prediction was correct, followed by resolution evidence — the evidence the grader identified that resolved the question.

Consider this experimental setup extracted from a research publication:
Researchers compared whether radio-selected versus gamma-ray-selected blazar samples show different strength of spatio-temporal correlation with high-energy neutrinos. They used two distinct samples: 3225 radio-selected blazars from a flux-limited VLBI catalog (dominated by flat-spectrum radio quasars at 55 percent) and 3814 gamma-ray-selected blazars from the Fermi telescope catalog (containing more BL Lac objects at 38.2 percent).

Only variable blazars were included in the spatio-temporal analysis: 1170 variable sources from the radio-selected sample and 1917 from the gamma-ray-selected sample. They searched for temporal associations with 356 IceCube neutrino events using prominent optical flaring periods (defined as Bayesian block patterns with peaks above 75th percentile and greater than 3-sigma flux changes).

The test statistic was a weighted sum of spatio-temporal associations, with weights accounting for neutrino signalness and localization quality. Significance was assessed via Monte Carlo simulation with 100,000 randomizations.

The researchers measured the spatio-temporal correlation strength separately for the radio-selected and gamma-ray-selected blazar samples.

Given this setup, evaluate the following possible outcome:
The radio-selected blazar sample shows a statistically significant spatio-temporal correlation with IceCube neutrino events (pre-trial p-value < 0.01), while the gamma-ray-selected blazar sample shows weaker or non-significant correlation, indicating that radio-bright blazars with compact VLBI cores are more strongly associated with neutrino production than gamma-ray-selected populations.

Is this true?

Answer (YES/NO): NO